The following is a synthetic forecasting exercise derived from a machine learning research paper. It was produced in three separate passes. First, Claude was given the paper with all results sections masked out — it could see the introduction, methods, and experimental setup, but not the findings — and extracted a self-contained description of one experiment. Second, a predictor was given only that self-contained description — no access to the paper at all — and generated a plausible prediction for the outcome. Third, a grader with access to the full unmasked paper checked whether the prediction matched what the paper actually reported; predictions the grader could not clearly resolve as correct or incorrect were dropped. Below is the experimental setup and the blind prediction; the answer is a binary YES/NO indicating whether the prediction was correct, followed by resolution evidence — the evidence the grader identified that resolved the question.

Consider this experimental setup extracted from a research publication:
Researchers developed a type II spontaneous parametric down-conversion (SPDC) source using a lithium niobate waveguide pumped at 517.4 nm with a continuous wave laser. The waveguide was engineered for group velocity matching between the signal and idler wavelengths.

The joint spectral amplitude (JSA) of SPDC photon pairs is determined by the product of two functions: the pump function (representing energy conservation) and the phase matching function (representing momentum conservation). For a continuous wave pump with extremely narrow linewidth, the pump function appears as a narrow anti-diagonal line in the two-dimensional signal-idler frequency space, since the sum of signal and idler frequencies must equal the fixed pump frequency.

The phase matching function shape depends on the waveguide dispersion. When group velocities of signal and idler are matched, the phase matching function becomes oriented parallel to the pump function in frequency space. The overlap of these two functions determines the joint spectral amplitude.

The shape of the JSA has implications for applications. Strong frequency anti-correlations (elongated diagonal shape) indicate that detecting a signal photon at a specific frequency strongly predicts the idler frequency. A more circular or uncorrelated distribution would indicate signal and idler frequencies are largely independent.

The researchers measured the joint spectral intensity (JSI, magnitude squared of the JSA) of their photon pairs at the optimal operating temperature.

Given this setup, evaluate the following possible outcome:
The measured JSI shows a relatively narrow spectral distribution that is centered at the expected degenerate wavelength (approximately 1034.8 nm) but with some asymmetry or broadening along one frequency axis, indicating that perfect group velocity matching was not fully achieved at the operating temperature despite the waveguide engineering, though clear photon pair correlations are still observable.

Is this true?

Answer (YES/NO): NO